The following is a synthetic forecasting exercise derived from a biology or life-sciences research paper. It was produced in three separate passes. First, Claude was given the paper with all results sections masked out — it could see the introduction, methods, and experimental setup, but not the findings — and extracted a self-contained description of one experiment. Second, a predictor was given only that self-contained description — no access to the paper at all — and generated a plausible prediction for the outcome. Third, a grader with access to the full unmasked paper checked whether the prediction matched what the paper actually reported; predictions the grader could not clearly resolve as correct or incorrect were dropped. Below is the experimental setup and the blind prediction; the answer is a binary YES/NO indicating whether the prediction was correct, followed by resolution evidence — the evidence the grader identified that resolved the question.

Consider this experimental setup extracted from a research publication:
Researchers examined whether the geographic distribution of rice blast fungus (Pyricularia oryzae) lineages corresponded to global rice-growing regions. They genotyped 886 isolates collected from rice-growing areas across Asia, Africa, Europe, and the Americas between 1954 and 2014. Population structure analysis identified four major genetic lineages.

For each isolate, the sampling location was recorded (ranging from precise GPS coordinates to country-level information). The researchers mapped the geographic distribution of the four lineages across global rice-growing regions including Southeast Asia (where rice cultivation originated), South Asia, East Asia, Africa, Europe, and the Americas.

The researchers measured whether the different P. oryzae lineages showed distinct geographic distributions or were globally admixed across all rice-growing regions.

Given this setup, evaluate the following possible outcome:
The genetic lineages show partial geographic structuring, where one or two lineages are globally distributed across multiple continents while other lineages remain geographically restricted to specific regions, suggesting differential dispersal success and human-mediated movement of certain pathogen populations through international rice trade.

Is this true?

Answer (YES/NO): YES